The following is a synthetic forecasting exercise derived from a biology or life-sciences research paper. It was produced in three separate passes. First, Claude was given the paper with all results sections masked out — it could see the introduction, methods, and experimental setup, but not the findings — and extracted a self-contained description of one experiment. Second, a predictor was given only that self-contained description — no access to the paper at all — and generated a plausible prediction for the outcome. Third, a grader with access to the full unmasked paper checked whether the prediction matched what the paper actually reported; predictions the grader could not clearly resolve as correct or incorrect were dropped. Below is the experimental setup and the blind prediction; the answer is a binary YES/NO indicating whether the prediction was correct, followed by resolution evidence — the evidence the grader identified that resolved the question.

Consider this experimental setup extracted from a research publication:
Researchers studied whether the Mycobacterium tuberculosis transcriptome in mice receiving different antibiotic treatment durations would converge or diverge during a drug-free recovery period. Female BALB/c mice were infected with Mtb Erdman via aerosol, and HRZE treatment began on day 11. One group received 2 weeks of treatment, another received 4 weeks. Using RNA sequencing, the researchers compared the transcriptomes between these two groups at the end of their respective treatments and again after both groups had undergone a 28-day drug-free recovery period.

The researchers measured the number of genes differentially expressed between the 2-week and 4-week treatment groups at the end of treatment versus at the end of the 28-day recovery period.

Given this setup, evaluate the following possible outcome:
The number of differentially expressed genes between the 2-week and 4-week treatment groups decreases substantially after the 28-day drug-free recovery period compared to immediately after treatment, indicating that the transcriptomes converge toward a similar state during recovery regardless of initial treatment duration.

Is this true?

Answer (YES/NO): NO